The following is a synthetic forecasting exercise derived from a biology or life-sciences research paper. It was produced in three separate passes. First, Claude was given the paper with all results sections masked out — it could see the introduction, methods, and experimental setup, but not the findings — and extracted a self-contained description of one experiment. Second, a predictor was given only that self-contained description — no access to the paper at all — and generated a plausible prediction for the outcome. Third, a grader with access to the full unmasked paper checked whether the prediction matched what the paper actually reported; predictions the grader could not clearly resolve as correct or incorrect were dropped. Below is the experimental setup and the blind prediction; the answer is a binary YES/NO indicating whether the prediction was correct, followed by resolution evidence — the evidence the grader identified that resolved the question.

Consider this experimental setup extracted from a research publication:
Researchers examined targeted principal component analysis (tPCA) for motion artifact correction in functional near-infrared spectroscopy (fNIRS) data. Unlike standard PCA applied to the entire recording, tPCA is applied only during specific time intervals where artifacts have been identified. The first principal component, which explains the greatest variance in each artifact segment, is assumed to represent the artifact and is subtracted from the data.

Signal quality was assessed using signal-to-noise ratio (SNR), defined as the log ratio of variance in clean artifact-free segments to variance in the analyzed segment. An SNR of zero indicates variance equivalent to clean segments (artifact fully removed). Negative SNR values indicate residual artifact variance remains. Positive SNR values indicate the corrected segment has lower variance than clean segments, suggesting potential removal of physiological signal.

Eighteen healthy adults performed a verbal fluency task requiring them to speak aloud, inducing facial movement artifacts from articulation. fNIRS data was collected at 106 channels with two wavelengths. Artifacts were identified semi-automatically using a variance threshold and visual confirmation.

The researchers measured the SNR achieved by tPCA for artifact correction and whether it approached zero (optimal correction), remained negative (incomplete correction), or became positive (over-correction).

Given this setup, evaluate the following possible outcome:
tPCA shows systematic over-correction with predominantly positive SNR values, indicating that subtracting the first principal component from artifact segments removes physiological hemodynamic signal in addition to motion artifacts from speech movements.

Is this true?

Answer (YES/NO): NO